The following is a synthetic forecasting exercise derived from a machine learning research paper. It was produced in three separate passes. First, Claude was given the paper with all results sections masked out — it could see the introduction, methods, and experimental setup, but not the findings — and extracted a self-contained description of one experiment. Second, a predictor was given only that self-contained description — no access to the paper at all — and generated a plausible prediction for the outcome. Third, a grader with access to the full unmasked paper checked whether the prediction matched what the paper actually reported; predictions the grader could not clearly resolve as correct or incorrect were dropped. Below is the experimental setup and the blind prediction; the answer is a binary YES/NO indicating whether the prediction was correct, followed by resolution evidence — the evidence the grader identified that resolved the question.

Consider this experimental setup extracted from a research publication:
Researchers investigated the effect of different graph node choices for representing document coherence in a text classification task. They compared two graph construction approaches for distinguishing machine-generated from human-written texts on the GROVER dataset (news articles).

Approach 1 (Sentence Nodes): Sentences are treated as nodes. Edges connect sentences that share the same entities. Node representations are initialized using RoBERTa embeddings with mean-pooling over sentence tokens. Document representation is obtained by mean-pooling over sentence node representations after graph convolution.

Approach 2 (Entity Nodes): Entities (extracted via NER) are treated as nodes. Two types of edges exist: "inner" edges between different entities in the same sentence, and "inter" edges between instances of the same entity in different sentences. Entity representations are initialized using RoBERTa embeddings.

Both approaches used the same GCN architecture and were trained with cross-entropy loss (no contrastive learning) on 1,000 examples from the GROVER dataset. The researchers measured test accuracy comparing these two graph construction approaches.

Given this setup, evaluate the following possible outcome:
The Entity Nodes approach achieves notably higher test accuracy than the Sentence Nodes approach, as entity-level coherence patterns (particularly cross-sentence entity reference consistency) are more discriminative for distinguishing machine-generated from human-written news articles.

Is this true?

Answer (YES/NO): NO